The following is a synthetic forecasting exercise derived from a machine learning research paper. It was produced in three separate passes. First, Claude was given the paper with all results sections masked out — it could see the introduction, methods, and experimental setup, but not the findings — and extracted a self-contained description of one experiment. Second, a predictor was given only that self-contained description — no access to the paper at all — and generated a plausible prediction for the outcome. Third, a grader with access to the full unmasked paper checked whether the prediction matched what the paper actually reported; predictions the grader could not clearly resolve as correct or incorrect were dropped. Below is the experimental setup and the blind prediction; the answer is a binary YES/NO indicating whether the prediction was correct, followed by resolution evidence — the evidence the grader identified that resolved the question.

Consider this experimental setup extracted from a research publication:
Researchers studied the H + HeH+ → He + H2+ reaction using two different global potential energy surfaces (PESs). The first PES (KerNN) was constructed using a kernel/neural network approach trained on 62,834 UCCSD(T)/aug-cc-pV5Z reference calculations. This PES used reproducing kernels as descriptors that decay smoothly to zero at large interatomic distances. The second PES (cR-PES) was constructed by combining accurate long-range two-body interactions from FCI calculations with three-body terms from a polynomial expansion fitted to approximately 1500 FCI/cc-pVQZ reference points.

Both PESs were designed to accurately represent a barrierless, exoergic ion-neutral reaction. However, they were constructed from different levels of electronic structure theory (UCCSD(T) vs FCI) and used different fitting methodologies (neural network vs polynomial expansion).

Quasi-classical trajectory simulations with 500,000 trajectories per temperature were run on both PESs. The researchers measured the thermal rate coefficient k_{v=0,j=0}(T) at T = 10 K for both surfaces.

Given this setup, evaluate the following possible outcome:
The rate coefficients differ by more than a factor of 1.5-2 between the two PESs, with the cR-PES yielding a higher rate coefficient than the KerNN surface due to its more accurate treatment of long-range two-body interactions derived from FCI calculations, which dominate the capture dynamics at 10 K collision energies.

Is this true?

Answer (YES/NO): NO